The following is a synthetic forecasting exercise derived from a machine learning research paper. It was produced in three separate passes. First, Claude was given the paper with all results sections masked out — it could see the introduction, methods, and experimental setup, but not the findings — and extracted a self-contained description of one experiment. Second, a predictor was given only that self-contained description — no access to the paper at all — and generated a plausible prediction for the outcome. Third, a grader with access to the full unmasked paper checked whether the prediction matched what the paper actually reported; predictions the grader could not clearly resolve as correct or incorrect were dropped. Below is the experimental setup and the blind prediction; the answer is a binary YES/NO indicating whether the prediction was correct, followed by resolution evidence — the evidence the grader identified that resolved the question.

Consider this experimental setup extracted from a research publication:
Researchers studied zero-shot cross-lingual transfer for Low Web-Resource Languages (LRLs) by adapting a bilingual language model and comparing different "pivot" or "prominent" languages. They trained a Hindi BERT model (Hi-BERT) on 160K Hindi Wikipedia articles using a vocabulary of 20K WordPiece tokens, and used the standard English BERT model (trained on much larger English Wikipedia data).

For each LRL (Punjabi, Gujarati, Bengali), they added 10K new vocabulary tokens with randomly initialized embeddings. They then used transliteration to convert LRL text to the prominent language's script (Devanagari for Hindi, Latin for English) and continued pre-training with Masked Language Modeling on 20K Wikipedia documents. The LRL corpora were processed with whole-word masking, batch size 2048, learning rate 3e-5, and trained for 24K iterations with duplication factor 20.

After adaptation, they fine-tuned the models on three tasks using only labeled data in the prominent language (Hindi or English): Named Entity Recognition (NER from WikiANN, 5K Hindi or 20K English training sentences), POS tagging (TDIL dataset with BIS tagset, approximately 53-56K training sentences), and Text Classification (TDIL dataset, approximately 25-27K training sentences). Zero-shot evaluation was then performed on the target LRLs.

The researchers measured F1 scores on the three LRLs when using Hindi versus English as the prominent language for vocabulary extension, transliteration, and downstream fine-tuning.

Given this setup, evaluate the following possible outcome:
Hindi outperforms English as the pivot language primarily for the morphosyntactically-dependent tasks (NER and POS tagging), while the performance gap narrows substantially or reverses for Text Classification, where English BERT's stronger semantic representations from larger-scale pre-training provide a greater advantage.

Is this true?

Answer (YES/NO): NO